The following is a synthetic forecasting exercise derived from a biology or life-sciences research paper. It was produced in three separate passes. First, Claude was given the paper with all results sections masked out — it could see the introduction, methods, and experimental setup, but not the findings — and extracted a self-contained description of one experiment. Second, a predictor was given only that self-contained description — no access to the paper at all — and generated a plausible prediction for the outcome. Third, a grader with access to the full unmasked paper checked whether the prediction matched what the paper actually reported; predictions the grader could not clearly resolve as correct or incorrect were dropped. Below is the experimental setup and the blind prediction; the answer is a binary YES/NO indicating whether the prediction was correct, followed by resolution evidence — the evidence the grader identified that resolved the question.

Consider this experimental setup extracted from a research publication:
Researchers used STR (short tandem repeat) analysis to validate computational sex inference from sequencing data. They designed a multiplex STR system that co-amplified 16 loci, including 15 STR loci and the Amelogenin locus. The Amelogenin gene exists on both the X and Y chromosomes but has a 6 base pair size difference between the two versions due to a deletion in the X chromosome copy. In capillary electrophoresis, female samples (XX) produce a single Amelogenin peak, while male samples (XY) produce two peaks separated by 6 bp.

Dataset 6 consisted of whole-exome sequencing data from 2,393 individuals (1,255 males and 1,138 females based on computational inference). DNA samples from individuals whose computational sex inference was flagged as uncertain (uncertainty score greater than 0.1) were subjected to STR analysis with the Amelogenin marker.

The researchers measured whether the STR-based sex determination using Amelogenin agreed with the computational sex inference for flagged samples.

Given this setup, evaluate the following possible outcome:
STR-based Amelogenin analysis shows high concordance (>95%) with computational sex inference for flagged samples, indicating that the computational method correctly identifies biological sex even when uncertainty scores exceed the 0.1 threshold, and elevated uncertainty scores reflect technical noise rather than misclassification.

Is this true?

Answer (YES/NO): NO